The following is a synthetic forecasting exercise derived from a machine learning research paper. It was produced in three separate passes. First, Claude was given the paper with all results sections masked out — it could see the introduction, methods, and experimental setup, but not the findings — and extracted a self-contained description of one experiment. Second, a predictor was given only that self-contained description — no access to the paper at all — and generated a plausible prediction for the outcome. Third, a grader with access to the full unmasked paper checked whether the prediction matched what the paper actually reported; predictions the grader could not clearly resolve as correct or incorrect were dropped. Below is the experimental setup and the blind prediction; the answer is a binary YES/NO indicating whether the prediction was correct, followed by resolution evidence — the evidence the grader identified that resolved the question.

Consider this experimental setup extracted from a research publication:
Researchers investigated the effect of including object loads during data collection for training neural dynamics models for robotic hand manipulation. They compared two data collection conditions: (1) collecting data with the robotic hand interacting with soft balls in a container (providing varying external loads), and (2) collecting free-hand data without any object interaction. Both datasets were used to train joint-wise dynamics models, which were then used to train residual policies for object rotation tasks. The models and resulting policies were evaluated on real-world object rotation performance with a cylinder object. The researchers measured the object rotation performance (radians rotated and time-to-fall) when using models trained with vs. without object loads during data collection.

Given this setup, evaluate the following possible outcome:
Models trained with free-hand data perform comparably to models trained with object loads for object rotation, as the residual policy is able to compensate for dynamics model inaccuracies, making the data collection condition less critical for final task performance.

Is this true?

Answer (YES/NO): NO